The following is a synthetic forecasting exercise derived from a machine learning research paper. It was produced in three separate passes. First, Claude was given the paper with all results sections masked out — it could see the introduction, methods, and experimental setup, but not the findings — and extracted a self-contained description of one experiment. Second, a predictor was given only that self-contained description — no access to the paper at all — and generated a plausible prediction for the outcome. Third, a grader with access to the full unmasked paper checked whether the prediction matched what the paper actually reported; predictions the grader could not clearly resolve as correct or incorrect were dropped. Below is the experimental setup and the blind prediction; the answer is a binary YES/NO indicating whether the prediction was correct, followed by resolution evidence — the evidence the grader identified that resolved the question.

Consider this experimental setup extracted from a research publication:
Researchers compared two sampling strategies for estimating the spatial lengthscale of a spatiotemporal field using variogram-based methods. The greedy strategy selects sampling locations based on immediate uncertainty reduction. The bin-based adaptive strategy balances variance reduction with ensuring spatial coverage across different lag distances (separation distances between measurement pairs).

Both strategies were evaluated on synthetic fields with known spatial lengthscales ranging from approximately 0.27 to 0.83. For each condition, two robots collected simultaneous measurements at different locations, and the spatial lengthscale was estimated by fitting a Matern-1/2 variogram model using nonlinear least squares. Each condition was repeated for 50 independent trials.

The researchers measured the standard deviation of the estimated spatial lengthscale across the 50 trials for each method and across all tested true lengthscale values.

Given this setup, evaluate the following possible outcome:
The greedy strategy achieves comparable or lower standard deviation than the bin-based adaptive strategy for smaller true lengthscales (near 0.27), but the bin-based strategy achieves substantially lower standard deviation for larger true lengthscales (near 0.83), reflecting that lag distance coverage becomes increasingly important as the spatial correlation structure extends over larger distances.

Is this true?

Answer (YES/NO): NO